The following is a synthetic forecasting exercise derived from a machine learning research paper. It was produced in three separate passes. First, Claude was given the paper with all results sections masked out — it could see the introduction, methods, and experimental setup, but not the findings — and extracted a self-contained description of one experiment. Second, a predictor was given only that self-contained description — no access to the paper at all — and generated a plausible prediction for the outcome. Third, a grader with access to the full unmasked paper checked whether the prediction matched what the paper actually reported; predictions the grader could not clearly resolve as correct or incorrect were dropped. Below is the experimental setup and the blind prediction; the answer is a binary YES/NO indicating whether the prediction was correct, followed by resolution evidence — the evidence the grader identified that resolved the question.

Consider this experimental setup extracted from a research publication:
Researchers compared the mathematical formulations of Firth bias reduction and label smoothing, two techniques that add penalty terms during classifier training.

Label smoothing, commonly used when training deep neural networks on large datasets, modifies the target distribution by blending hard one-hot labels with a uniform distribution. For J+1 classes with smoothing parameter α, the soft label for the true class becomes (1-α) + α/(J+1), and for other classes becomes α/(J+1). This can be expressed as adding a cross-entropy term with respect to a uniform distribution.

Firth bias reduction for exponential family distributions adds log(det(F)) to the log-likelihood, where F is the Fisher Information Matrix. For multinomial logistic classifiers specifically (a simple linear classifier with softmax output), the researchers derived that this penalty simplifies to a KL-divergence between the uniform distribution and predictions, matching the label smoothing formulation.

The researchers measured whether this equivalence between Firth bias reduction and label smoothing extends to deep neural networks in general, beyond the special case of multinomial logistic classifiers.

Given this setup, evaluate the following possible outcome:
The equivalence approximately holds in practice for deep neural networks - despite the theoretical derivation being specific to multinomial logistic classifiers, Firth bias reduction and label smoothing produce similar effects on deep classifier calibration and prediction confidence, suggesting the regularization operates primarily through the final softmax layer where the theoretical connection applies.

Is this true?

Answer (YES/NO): NO